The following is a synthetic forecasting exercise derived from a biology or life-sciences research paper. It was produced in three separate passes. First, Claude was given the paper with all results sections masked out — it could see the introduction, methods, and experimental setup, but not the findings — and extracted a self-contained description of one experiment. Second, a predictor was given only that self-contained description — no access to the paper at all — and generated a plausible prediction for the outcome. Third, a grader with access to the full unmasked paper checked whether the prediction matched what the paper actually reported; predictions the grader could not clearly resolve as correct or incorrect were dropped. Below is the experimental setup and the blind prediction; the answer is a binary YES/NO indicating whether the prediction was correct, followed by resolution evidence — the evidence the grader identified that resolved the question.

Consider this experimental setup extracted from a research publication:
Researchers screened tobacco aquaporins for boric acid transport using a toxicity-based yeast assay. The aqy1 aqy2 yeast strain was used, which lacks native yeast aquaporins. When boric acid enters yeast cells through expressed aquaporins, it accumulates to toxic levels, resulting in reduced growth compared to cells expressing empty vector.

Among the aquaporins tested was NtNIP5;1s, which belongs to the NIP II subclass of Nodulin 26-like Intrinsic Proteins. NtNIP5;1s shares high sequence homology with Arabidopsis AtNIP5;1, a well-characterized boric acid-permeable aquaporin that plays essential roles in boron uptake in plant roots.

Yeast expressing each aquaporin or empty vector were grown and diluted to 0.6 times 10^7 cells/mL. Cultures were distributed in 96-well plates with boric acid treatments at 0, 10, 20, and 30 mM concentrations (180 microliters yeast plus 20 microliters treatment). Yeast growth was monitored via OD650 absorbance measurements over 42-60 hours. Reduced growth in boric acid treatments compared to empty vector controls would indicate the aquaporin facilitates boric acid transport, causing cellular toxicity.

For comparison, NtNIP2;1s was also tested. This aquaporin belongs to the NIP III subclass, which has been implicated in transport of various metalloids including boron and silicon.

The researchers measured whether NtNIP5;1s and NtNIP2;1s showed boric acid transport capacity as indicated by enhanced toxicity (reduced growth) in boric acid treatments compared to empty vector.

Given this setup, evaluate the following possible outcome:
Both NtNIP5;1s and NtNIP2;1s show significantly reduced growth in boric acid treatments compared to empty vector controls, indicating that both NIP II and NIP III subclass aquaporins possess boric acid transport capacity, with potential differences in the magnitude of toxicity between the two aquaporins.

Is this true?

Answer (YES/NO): NO